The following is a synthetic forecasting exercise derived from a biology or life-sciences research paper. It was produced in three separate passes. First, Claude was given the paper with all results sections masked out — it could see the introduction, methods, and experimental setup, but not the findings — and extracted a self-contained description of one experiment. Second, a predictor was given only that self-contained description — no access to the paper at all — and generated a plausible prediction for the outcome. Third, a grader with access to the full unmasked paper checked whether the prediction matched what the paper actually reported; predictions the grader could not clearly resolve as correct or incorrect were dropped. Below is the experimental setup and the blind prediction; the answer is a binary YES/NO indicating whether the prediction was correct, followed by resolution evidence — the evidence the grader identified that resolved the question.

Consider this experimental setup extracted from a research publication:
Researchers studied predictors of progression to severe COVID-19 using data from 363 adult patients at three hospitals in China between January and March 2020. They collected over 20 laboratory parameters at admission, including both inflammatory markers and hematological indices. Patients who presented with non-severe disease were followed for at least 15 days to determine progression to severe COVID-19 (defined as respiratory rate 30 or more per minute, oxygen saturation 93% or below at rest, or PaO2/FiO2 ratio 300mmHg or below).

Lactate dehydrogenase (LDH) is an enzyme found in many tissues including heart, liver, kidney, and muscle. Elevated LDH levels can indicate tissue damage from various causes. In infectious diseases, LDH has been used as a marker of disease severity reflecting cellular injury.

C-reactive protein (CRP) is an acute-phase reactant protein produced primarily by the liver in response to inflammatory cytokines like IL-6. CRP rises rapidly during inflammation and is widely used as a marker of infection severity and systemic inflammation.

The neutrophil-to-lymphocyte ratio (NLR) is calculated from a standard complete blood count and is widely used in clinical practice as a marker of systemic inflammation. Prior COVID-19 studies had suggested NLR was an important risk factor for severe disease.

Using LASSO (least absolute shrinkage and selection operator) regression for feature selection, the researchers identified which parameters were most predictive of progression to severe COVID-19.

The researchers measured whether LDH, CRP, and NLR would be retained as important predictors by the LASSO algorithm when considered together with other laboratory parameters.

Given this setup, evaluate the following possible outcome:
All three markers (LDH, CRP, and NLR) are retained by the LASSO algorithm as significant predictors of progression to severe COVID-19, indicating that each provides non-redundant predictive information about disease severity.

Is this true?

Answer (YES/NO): NO